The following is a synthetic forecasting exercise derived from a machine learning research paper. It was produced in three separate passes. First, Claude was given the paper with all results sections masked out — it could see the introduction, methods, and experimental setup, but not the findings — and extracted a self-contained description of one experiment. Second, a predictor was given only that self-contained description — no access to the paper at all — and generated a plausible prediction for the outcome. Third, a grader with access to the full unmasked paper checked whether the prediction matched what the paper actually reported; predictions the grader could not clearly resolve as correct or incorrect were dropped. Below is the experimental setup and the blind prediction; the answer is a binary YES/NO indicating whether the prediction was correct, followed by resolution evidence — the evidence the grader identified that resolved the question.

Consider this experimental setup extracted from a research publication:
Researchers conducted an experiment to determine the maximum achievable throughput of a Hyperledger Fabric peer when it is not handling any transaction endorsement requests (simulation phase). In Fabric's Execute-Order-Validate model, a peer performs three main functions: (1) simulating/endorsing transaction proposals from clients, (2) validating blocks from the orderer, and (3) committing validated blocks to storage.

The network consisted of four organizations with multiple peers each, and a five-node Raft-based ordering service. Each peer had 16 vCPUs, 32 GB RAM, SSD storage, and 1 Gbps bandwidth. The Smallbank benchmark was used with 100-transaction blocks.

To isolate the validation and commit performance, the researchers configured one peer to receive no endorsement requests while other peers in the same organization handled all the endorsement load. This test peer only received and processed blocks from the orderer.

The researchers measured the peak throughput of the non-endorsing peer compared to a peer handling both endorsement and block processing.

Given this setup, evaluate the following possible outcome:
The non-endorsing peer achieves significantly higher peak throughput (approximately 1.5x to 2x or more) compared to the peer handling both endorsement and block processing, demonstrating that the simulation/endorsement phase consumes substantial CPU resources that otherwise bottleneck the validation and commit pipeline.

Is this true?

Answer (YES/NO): YES